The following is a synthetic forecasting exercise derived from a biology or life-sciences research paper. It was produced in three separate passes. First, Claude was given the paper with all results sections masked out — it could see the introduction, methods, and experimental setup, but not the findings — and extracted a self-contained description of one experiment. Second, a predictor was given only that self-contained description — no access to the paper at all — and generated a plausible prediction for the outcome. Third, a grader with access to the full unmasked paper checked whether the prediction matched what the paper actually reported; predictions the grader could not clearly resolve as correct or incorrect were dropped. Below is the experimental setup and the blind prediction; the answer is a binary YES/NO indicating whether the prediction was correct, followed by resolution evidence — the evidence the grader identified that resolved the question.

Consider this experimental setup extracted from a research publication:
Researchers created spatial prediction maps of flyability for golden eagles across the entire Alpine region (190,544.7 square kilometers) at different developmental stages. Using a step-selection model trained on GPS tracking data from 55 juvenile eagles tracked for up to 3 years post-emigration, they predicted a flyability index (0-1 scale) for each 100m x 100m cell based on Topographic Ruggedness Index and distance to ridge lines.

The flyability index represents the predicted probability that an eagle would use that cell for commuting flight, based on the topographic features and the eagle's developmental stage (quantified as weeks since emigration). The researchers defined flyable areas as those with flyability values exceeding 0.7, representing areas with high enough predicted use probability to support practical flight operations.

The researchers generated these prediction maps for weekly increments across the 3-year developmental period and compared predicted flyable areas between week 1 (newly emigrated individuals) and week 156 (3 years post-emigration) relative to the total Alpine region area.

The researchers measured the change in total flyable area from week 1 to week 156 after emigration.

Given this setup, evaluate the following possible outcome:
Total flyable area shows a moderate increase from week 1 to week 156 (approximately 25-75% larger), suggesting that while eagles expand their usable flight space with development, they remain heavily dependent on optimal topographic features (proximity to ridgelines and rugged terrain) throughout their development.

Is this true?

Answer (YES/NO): NO